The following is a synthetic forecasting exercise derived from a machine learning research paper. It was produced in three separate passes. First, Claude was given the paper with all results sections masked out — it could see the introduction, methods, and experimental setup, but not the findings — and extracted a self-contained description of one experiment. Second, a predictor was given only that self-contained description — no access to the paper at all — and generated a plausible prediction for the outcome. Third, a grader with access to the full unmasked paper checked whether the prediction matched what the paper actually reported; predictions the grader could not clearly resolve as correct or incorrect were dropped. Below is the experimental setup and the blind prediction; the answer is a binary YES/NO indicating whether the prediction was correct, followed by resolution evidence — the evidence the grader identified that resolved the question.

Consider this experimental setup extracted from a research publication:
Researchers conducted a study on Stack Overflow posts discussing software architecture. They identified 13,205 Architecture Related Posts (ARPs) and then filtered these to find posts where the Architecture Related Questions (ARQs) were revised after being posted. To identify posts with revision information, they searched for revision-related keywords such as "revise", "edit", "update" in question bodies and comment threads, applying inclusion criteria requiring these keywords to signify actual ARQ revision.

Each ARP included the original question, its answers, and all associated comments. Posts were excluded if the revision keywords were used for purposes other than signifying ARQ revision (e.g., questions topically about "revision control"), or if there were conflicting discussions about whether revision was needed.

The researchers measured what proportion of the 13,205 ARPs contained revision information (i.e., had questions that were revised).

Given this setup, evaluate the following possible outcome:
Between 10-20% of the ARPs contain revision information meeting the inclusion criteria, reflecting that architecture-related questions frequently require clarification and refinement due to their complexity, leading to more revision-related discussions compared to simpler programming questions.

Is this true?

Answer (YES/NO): NO